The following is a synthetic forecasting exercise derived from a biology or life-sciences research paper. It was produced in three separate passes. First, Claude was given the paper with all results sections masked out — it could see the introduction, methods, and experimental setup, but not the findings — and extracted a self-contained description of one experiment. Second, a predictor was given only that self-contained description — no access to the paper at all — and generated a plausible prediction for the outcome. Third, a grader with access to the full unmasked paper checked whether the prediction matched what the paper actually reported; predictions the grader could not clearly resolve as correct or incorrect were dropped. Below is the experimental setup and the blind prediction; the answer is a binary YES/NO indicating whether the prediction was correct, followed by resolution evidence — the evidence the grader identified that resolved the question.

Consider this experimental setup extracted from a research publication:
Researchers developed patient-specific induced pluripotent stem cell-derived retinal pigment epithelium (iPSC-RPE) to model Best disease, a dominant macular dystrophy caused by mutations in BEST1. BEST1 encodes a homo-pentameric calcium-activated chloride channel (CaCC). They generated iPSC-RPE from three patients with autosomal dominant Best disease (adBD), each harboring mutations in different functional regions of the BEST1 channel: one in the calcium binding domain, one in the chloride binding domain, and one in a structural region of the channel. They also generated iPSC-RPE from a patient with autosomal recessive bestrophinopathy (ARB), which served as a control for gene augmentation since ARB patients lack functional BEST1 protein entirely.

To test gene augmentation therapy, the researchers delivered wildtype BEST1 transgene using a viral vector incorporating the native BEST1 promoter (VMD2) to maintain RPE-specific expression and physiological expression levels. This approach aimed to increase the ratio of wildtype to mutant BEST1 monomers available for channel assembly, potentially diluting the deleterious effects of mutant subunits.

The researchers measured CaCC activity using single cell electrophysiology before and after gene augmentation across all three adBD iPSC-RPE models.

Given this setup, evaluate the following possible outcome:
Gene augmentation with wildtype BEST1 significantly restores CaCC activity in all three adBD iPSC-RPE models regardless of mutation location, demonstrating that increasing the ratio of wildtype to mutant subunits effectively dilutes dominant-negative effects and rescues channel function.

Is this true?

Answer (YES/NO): NO